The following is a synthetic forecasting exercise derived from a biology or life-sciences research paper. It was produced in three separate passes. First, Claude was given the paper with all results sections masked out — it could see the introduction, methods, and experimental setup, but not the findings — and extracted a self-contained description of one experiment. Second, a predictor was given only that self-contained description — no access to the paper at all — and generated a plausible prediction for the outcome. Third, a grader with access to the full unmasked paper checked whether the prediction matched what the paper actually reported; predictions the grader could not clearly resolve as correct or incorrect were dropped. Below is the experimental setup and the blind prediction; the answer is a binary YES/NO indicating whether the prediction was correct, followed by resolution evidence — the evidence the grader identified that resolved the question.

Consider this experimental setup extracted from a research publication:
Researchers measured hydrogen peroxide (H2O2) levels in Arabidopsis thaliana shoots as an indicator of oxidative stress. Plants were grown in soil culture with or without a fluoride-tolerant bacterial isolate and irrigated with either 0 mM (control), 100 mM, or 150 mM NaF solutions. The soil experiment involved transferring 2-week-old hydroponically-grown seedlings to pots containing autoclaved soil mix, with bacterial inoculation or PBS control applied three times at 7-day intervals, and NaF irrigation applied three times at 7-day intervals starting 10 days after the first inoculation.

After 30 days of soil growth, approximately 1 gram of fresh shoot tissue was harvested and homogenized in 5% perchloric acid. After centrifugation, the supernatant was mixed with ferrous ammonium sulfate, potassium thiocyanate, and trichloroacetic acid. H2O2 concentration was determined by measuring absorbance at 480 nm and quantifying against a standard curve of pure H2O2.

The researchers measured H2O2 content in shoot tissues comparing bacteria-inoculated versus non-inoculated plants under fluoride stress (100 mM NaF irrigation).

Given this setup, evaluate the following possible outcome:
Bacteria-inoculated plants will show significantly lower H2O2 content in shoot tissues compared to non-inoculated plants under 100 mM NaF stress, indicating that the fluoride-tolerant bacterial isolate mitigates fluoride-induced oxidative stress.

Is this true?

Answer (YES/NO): YES